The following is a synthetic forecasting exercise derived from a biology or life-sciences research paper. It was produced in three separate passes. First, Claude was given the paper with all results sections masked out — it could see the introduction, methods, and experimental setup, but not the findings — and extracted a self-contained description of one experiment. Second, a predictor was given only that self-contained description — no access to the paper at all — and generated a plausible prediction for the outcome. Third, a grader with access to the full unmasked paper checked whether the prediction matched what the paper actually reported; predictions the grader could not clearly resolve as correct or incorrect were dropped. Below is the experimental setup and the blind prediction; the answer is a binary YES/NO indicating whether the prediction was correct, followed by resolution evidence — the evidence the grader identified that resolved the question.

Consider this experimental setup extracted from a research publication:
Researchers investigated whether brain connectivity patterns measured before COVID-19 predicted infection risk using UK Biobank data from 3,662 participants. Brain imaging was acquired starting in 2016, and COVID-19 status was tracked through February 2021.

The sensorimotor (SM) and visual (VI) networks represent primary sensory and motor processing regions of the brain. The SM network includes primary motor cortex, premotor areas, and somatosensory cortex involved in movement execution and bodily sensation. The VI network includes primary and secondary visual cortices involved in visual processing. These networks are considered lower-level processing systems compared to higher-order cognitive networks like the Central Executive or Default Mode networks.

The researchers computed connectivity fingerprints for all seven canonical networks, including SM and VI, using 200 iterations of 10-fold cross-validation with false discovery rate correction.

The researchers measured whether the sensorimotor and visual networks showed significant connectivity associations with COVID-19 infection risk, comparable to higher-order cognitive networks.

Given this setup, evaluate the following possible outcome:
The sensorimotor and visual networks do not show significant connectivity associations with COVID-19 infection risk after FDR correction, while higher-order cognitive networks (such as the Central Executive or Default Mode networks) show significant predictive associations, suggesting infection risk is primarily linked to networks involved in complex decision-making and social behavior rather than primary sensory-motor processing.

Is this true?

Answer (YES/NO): NO